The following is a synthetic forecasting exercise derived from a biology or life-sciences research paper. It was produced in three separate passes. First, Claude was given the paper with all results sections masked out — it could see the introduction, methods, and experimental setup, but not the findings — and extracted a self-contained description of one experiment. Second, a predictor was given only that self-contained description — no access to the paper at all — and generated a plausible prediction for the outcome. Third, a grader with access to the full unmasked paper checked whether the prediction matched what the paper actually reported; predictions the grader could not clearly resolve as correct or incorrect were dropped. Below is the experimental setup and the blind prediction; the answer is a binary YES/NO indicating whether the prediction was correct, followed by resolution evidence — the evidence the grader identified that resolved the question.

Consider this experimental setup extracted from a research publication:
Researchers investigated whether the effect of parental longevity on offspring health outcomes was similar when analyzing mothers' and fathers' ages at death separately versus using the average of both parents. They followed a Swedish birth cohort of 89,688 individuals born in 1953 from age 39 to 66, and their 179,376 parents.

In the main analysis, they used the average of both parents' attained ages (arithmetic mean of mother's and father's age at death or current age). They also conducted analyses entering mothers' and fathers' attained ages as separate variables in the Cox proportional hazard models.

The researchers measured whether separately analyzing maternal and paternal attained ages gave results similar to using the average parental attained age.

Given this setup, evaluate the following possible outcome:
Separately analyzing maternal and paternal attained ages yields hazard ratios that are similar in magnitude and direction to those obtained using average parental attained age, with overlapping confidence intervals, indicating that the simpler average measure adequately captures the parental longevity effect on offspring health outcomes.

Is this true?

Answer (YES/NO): YES